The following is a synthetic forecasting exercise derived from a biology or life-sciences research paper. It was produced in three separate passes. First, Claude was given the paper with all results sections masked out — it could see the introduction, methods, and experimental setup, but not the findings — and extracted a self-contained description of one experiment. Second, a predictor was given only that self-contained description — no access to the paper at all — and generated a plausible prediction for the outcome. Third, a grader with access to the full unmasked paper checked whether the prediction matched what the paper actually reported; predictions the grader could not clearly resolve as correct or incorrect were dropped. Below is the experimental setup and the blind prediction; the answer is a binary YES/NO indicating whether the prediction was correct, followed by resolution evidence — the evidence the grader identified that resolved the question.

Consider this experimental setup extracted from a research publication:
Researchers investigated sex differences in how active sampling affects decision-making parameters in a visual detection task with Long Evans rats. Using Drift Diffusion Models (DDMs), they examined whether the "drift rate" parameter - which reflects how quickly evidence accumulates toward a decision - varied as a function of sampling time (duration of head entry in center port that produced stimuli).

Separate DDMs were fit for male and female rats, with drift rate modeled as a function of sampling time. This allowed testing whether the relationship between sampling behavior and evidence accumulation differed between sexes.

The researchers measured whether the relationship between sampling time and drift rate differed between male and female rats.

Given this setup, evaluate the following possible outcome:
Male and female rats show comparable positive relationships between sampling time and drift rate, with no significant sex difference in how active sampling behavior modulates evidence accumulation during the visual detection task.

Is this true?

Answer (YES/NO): NO